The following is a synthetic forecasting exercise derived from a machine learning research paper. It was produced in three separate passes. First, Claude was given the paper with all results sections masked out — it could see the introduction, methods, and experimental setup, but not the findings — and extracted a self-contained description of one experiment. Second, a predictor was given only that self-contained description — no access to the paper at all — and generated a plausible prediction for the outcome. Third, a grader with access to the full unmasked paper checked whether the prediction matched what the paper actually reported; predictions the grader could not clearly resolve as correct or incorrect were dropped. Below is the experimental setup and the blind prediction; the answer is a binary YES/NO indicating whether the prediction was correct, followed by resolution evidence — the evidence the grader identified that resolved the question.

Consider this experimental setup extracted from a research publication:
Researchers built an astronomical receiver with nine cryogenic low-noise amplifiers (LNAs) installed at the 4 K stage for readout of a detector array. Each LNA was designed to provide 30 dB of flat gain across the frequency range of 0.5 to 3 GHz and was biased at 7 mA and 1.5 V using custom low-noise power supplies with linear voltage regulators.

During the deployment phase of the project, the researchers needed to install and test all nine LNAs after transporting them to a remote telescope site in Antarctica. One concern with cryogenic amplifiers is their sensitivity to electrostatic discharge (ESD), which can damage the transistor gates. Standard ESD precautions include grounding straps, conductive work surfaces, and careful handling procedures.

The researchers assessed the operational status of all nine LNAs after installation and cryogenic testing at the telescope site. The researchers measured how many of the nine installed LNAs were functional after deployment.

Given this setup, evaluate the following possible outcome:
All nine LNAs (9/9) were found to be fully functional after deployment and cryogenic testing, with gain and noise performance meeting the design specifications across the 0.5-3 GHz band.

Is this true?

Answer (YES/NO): NO